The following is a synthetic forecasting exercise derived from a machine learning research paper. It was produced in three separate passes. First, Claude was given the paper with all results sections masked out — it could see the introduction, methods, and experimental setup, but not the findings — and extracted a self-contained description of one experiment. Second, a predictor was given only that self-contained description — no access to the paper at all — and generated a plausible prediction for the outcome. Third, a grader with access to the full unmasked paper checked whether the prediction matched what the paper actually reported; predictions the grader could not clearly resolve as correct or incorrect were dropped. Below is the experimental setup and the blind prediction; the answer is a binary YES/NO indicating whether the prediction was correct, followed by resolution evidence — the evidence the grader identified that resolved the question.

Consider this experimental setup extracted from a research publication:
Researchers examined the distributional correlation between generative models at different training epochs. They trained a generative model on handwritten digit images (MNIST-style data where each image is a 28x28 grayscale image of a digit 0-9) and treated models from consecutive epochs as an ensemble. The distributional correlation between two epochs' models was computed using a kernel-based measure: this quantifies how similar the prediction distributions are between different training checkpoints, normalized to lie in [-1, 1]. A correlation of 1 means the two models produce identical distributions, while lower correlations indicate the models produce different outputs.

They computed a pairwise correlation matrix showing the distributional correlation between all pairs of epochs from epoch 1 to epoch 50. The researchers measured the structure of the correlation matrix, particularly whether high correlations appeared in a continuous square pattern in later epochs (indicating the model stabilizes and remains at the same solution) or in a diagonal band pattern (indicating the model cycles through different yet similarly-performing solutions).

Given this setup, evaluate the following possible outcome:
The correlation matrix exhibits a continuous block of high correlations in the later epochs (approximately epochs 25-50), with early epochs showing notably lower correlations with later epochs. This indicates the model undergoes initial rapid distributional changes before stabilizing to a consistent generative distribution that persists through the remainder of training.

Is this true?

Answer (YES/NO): YES